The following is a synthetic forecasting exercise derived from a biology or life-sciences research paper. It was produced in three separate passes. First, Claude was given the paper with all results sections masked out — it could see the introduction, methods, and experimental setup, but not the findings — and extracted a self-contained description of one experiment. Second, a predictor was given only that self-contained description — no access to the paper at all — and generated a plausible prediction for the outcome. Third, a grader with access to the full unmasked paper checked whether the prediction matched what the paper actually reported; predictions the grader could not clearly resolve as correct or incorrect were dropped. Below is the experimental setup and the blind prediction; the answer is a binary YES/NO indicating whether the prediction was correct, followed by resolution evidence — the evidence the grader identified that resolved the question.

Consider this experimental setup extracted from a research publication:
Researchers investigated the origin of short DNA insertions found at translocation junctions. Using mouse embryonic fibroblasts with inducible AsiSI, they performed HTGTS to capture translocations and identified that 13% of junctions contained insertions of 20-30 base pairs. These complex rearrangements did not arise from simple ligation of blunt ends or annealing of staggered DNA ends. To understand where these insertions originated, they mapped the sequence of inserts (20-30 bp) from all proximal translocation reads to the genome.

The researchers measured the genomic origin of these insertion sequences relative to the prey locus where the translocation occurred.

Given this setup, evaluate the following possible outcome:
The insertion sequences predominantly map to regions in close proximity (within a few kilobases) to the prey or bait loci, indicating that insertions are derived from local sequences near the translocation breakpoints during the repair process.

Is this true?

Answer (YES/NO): YES